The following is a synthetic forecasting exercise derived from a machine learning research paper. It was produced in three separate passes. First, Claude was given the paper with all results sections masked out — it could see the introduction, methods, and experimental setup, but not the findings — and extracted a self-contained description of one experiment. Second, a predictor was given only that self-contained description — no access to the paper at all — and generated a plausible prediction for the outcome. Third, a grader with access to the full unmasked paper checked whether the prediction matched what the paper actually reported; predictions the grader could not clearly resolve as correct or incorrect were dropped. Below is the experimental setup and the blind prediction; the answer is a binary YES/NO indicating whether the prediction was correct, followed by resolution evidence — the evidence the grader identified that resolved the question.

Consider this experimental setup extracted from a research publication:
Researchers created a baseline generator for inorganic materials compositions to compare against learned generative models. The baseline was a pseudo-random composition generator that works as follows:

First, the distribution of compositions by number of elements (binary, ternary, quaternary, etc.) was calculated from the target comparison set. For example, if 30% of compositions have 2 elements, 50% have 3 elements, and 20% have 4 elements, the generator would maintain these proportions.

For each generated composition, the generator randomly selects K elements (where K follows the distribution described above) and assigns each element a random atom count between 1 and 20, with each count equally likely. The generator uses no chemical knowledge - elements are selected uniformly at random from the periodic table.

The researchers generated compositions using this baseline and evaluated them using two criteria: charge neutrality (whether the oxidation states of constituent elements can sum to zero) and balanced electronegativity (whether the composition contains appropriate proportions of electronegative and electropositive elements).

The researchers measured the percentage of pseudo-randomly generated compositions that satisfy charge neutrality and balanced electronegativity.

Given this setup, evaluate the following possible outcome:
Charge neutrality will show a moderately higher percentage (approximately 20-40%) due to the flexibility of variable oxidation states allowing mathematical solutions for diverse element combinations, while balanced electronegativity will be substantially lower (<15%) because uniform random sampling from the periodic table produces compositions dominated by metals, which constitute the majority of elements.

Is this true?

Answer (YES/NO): NO